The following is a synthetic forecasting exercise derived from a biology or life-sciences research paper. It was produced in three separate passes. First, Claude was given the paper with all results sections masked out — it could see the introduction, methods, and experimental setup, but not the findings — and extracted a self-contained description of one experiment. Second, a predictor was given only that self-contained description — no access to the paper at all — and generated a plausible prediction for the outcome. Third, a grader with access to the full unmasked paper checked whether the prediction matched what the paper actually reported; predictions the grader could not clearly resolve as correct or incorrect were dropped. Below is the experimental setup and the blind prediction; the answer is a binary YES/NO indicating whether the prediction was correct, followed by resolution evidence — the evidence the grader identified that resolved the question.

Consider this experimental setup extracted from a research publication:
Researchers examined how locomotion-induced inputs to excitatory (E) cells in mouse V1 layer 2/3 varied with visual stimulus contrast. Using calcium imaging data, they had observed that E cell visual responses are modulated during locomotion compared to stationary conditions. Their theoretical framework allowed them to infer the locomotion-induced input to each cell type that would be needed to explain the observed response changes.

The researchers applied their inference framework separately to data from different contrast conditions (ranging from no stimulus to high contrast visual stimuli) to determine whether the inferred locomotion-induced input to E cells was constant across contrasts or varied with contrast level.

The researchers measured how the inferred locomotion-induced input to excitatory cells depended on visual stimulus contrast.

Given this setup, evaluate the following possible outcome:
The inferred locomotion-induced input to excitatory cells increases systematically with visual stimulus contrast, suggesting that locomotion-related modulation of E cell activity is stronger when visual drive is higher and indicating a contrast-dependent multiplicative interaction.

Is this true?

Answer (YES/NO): YES